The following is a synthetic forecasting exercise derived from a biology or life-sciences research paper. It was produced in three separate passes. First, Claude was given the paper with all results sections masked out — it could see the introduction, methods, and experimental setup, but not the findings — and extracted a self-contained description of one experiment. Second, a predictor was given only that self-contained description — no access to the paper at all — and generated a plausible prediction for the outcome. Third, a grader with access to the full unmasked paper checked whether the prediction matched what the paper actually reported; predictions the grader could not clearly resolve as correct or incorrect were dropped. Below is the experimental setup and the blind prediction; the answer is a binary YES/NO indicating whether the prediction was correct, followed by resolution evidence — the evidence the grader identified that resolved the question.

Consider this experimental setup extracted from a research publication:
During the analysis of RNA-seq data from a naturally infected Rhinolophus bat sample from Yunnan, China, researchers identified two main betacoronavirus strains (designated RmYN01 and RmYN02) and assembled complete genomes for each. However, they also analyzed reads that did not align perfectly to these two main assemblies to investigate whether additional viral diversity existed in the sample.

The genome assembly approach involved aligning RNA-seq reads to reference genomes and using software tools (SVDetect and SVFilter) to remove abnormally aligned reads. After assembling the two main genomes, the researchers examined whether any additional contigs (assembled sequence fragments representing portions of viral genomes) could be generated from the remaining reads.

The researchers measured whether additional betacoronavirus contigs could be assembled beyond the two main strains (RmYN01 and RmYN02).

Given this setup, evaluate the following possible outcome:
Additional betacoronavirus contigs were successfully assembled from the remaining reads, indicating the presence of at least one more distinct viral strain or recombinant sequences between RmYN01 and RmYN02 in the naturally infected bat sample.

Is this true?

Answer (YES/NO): YES